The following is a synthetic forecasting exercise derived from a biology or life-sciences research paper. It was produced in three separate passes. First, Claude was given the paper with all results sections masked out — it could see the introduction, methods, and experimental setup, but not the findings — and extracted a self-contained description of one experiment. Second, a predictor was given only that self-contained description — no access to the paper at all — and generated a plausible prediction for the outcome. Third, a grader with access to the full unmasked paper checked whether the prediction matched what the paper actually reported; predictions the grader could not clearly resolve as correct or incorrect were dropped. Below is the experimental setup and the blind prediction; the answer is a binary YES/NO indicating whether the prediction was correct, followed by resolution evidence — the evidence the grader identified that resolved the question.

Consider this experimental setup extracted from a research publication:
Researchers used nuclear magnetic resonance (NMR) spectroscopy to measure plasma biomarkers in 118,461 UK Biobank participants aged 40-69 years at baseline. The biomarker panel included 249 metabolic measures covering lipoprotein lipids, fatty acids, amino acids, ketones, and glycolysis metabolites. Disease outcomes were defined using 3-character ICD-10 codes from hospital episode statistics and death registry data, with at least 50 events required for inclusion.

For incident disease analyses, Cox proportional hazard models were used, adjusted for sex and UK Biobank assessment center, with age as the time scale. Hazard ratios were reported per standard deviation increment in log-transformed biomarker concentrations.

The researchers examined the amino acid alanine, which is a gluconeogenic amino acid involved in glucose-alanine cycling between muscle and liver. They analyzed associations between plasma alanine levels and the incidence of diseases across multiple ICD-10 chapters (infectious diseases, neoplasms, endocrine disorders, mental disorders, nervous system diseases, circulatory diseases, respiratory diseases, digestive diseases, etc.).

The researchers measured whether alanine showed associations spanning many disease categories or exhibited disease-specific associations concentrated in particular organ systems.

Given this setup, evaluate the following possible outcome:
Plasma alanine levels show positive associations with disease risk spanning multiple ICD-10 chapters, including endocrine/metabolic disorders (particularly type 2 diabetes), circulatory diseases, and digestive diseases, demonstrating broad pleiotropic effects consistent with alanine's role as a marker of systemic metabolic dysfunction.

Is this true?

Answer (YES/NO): NO